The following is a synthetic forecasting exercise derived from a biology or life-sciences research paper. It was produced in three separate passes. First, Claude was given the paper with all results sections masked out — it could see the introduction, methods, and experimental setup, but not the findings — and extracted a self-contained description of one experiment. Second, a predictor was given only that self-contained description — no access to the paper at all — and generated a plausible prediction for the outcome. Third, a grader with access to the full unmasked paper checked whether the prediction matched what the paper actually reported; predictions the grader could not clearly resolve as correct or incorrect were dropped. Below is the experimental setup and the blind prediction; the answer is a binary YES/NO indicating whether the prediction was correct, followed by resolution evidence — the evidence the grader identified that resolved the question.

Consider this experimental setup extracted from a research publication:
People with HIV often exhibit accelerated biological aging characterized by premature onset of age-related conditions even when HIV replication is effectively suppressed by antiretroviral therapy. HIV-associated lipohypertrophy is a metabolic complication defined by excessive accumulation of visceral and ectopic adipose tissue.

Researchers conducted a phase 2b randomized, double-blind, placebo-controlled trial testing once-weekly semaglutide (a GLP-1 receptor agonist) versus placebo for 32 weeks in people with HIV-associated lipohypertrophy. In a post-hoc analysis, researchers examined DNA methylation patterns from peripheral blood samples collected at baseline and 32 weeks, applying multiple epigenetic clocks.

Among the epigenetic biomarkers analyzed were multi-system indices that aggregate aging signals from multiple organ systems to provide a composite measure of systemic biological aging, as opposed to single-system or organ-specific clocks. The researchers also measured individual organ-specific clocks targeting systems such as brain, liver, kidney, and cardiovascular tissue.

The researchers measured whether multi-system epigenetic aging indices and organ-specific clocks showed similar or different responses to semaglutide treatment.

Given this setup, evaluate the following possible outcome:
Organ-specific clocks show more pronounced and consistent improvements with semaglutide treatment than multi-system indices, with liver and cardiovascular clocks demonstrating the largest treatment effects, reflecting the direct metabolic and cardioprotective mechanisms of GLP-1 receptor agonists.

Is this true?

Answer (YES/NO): NO